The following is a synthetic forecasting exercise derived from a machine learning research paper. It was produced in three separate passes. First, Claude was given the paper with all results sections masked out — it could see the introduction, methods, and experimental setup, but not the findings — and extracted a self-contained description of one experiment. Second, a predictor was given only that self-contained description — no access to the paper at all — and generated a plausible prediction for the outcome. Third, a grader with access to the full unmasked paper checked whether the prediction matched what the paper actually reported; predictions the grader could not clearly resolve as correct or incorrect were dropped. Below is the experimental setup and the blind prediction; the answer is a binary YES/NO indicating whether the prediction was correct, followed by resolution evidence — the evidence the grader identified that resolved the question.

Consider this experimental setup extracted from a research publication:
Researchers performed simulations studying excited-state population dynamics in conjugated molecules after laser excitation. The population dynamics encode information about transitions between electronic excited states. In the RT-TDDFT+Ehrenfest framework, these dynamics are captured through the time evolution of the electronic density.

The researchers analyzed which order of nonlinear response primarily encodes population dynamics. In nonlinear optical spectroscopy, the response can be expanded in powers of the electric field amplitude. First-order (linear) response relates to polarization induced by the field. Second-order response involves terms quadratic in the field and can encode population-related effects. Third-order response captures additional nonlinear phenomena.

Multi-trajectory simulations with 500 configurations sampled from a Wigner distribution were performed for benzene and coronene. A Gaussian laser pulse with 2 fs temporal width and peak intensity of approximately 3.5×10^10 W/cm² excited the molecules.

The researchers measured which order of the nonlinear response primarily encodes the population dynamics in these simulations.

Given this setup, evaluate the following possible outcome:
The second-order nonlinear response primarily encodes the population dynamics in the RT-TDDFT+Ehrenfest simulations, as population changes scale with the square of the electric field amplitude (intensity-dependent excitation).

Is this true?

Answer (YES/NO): YES